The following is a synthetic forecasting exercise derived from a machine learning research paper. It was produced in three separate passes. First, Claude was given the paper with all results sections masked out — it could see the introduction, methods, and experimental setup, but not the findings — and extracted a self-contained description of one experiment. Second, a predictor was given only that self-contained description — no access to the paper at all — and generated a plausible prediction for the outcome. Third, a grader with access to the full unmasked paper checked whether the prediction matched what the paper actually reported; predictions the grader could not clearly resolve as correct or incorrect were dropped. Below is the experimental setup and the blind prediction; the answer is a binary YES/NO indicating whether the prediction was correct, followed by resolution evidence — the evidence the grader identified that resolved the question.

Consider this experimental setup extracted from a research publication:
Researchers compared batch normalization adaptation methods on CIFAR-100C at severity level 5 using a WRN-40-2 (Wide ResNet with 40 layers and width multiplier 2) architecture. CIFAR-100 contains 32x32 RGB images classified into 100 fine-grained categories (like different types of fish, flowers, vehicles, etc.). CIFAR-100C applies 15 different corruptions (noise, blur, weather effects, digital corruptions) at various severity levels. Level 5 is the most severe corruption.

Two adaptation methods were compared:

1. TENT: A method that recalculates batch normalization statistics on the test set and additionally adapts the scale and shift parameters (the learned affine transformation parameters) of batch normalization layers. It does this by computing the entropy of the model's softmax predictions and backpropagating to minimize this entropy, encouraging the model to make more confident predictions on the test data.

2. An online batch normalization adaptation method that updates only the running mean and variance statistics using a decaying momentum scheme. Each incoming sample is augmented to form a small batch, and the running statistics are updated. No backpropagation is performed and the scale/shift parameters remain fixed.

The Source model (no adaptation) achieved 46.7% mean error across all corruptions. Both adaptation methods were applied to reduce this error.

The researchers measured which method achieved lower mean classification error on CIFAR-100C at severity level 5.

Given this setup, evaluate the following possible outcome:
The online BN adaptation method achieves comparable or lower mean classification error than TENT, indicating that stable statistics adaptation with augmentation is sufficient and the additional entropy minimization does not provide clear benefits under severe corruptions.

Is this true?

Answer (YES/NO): NO